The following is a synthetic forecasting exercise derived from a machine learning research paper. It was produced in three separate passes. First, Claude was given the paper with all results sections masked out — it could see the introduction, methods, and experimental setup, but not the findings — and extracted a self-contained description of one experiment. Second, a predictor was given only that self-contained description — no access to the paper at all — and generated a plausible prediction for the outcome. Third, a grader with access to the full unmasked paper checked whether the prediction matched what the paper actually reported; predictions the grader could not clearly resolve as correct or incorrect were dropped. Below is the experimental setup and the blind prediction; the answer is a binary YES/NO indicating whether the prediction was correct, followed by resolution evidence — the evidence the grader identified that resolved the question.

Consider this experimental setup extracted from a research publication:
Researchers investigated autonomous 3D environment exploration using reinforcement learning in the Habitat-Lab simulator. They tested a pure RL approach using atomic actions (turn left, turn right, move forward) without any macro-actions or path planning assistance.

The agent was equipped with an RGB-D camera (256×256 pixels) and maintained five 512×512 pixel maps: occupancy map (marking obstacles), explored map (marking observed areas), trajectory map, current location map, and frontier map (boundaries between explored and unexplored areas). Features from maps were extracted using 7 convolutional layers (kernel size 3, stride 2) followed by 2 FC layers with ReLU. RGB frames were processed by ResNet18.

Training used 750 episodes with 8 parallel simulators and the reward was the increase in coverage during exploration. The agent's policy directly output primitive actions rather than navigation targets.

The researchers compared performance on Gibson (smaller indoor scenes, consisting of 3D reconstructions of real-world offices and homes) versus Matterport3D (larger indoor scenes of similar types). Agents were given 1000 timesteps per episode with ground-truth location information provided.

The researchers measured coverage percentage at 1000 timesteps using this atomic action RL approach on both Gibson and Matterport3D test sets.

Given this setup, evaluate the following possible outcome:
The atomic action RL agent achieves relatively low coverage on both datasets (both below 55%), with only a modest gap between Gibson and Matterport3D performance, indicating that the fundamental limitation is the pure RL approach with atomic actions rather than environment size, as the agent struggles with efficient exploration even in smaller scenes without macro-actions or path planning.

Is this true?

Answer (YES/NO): NO